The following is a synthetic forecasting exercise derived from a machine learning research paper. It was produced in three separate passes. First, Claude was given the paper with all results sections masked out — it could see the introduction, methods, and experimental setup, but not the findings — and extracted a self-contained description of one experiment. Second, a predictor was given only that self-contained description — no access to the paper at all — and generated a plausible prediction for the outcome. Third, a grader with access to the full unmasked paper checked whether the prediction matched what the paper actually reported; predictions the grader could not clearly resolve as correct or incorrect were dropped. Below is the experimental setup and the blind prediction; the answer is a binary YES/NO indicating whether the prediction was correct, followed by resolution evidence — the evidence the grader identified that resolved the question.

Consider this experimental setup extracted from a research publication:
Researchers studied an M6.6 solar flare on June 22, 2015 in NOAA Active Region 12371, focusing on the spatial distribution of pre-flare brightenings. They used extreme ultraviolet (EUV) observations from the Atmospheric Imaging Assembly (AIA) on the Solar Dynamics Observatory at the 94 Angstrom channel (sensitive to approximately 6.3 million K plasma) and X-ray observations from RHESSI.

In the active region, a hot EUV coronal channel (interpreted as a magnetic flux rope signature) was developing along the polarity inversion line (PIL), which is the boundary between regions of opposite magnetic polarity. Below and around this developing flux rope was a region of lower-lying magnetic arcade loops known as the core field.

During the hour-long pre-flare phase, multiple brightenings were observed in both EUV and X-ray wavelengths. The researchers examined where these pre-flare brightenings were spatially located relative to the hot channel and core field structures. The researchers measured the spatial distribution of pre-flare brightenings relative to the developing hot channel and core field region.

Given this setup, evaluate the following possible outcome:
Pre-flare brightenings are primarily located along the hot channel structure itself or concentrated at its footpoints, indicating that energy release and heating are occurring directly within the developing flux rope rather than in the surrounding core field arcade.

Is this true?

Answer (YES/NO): NO